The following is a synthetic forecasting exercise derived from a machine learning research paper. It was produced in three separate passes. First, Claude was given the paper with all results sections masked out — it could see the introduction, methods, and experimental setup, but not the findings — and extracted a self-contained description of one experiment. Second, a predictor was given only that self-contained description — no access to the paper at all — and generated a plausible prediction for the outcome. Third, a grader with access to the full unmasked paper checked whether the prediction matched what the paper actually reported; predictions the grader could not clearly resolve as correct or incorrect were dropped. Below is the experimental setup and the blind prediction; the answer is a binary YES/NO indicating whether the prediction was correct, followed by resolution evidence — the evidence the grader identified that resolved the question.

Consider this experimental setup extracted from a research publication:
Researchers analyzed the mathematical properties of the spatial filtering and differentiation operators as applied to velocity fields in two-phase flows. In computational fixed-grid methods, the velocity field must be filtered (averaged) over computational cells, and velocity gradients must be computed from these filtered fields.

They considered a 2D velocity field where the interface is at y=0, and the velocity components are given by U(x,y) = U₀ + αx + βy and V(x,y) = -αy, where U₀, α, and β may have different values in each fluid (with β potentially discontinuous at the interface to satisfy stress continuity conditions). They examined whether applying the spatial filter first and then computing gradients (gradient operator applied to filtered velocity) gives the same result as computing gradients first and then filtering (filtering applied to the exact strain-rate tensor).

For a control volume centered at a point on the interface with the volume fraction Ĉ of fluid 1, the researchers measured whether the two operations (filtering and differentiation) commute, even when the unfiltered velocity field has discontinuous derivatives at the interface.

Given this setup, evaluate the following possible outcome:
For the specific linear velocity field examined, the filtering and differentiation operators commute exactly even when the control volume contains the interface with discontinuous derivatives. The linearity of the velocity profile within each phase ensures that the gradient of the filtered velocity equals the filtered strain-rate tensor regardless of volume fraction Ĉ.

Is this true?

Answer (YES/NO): YES